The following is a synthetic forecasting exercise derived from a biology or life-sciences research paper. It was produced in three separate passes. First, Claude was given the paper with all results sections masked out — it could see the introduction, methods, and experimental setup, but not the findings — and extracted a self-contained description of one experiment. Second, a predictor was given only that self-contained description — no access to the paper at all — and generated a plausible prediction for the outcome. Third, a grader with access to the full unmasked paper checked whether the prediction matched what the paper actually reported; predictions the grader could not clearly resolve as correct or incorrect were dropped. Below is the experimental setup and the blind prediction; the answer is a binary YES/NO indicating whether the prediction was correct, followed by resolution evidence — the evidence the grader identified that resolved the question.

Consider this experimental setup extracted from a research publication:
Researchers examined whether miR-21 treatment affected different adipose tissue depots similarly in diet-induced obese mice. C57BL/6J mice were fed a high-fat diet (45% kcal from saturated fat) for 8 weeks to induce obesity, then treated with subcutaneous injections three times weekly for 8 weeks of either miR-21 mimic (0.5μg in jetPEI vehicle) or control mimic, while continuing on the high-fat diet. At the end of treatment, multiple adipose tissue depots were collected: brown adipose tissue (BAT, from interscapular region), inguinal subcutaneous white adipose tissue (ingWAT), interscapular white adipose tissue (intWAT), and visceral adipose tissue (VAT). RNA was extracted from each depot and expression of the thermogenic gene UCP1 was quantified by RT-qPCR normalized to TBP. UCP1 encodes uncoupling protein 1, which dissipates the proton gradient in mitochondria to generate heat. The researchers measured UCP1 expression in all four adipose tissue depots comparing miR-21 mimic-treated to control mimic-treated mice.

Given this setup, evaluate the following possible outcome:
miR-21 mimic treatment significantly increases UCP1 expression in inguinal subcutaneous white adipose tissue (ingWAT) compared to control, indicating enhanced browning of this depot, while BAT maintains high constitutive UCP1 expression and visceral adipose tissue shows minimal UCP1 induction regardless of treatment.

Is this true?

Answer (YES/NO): NO